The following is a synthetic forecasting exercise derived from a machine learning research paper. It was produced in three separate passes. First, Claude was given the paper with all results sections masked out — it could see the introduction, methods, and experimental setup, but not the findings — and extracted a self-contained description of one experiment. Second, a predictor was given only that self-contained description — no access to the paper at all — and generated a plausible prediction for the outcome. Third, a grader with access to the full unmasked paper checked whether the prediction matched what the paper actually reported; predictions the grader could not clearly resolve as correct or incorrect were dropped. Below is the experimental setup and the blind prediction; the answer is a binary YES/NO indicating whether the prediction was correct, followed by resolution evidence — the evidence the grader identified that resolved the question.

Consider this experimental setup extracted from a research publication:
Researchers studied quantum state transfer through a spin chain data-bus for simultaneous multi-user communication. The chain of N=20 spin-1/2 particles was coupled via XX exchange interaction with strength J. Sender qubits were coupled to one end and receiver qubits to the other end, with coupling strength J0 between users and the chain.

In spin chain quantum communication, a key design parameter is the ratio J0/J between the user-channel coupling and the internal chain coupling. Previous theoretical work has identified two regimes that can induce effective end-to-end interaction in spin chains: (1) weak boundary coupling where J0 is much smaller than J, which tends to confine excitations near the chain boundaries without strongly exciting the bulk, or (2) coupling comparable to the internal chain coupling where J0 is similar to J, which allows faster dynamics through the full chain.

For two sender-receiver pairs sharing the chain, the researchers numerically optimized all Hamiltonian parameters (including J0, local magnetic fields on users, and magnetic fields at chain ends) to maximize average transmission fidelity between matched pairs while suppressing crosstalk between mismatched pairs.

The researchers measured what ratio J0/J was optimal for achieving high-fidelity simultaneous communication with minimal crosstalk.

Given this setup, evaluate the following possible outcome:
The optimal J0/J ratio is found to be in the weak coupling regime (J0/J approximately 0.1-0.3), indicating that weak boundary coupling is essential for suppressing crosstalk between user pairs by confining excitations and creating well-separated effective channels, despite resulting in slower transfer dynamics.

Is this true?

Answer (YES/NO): NO